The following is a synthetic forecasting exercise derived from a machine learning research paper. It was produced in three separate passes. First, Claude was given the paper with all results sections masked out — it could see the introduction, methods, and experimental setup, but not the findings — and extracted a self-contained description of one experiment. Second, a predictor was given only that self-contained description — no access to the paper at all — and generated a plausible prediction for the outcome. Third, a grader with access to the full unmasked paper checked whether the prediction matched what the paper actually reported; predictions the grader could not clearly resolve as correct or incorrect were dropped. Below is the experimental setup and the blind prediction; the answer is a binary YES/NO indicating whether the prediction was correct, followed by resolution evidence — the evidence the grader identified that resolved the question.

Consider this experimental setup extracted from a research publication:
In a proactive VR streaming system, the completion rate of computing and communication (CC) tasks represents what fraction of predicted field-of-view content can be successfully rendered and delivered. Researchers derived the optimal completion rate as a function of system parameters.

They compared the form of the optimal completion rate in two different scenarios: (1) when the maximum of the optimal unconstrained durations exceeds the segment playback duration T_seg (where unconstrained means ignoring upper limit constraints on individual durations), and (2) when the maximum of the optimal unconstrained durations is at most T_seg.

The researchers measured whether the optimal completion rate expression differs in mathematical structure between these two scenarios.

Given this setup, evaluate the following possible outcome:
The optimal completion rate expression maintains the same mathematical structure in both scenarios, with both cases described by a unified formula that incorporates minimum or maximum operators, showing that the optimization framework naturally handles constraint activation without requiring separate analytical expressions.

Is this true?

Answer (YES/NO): NO